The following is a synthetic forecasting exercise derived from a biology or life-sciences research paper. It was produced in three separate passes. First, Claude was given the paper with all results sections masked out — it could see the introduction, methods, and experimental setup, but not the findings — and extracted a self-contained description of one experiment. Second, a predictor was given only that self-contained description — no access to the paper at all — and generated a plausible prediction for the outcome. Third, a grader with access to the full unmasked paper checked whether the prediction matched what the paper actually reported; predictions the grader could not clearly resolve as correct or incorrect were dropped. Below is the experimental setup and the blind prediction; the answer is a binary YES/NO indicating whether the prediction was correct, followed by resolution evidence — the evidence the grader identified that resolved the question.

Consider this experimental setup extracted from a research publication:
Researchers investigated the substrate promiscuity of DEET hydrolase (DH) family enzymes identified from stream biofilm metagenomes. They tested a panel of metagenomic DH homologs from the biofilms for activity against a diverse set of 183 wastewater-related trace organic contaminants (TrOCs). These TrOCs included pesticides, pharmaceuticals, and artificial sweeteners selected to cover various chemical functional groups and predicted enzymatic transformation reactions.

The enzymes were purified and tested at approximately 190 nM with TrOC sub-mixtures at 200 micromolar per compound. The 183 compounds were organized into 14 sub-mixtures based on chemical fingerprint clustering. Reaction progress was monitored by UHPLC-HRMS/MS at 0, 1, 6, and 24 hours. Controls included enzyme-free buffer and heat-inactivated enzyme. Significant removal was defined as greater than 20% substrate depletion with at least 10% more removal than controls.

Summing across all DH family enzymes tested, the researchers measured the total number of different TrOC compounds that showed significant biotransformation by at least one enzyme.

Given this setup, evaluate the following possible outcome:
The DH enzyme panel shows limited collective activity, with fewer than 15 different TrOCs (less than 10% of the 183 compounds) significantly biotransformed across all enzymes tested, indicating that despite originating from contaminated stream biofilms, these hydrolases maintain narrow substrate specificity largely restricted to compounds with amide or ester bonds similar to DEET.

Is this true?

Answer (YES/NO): NO